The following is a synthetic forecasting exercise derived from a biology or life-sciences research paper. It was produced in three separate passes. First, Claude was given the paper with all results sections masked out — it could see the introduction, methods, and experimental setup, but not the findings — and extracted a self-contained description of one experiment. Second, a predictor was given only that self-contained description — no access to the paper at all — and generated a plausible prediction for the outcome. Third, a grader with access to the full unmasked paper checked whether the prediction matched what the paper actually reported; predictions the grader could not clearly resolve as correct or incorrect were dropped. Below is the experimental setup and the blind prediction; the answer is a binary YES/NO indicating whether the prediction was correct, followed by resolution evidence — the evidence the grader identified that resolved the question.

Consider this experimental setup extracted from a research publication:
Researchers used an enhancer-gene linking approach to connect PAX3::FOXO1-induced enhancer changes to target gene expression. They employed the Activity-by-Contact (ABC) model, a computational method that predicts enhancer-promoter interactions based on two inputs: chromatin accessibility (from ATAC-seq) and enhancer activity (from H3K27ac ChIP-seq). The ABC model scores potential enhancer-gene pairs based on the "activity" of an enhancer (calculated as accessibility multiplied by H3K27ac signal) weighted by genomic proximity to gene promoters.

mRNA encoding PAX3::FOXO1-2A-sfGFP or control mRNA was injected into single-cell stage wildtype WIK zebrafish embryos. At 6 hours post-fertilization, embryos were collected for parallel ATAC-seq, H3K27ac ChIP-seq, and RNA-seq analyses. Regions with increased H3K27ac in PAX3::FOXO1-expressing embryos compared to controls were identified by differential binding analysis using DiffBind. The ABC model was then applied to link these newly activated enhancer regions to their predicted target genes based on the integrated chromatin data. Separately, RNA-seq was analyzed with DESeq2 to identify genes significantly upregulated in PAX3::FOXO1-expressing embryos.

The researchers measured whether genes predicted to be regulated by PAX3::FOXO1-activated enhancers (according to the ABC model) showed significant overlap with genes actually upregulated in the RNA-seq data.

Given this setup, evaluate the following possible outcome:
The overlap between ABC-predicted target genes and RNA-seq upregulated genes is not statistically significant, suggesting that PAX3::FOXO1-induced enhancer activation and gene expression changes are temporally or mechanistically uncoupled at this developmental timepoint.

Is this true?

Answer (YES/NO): NO